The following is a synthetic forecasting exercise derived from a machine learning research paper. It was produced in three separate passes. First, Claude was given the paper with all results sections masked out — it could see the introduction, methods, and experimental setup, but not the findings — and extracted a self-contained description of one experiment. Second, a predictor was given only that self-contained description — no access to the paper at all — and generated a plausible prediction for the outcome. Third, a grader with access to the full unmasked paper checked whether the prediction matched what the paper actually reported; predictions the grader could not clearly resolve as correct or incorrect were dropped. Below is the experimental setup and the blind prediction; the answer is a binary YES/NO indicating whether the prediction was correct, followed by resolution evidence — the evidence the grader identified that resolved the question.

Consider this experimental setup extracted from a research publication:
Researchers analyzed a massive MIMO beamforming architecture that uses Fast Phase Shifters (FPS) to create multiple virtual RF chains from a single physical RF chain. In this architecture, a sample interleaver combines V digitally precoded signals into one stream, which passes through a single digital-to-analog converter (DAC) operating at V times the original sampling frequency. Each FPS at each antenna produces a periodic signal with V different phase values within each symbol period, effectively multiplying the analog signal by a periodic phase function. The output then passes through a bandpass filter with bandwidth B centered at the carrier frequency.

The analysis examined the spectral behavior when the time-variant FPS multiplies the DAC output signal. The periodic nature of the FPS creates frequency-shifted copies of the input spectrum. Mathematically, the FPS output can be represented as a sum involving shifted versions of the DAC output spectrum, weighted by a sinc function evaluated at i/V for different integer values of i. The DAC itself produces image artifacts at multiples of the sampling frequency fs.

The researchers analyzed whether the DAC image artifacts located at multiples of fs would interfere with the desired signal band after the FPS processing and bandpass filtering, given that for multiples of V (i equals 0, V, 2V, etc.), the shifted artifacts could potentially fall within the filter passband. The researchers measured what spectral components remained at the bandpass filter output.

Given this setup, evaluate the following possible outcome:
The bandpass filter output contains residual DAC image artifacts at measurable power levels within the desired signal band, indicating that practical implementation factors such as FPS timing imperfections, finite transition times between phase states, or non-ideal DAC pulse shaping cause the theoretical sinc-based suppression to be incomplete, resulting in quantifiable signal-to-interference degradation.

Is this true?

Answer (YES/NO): NO